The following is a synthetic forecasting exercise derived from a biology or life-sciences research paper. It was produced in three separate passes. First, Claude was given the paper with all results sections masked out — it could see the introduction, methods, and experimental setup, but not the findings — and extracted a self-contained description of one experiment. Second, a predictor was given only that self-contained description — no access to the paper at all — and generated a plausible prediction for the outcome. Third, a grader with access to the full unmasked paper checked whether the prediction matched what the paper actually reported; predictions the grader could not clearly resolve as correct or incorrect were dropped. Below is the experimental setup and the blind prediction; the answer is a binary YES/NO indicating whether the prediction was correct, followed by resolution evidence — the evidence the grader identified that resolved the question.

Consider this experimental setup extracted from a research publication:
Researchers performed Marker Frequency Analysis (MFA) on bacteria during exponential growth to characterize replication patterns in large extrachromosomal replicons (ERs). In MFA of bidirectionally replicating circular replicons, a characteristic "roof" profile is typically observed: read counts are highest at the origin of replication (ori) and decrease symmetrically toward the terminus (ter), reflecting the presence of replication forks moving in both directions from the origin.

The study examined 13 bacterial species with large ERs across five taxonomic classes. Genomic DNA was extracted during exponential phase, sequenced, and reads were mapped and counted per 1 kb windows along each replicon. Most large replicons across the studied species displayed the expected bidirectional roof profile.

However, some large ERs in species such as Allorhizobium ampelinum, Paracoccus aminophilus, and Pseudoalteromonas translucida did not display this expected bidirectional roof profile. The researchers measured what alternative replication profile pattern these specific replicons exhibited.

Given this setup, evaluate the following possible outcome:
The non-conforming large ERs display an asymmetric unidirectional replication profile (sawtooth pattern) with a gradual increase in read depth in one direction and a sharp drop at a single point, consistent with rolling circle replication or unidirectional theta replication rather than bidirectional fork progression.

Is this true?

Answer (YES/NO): YES